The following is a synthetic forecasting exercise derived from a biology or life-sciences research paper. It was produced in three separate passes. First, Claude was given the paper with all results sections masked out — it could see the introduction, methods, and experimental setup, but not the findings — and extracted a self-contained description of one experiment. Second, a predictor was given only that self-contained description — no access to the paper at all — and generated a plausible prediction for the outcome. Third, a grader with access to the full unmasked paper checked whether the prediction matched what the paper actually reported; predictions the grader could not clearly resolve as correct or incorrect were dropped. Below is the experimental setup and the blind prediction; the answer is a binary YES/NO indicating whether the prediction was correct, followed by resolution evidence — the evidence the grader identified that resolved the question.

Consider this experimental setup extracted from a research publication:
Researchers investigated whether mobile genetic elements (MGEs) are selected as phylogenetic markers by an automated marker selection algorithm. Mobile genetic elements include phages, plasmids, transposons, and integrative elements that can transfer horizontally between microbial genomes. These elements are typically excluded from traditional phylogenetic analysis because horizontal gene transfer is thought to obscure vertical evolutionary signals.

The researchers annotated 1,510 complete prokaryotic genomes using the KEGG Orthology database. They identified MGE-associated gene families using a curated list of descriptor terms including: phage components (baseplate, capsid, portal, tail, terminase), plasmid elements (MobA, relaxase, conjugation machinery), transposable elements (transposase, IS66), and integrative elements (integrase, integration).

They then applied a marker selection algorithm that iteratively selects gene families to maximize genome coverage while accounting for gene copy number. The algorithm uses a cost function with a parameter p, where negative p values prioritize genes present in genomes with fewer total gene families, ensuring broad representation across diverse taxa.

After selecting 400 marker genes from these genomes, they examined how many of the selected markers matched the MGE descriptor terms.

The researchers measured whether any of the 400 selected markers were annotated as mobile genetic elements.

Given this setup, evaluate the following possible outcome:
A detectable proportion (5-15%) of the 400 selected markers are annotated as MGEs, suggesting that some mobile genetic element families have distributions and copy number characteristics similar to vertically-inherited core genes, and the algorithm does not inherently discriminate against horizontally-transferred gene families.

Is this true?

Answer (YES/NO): NO